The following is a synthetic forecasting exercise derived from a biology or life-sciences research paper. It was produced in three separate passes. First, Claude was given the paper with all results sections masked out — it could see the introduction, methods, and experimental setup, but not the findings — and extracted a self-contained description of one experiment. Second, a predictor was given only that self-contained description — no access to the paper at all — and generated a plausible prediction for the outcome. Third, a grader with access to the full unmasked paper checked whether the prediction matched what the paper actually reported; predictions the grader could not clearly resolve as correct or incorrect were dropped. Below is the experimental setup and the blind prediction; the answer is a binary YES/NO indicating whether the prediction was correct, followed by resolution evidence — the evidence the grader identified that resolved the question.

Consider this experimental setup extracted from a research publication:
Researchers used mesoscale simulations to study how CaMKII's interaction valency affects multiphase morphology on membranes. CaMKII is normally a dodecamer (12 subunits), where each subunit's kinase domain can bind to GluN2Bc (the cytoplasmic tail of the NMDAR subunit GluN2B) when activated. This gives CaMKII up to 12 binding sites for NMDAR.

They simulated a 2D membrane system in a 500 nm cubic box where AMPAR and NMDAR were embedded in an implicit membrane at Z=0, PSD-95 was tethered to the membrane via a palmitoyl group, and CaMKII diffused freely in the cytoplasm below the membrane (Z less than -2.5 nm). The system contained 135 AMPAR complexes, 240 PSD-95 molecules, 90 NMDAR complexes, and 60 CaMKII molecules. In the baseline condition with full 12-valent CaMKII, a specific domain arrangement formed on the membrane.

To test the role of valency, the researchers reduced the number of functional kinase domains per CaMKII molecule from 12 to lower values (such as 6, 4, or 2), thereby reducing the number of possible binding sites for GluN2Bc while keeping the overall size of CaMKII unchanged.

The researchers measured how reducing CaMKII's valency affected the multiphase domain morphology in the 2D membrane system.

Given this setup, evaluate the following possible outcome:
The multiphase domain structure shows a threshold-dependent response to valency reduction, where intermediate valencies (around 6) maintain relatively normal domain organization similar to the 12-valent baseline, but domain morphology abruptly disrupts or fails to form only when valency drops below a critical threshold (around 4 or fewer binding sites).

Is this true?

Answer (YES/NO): NO